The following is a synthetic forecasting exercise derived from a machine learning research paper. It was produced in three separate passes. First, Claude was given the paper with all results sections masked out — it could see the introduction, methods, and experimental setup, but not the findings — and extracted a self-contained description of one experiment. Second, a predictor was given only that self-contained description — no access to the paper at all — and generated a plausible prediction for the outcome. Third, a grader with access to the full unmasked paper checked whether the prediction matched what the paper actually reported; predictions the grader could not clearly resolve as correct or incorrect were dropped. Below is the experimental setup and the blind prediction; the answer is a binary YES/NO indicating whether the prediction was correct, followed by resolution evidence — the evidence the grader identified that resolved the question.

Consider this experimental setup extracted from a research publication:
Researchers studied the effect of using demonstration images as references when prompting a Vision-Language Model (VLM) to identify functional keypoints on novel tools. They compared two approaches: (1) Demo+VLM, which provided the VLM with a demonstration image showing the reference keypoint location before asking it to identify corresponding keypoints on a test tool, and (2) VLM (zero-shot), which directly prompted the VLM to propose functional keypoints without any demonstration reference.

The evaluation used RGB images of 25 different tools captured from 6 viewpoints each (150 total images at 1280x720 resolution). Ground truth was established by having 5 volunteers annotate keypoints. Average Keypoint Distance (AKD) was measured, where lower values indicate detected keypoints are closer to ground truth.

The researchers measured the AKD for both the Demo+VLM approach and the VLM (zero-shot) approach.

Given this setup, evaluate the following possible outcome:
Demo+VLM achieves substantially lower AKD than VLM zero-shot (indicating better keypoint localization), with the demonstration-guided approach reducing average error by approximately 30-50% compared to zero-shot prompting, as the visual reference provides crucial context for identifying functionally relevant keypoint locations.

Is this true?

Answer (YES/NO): NO